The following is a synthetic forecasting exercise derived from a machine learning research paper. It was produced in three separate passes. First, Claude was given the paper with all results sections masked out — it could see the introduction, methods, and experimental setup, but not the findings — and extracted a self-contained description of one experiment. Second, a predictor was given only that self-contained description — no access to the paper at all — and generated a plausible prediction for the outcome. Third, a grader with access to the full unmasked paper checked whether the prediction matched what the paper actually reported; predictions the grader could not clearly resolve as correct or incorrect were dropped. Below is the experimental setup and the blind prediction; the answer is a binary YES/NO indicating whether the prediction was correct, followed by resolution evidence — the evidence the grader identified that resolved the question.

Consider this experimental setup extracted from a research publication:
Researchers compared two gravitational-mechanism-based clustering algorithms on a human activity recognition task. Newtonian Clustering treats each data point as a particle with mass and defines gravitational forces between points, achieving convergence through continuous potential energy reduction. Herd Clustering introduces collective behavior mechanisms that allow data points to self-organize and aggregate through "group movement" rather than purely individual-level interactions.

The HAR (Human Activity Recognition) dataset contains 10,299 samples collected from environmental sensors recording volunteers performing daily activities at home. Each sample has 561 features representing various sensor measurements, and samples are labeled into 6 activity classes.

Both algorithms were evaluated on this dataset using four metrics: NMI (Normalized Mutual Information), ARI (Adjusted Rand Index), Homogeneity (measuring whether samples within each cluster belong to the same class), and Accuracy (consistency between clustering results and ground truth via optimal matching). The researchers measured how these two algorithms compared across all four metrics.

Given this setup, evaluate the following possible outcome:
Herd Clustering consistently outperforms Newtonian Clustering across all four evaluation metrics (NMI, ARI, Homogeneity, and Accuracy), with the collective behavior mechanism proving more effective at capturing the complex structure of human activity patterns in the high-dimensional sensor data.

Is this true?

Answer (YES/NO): NO